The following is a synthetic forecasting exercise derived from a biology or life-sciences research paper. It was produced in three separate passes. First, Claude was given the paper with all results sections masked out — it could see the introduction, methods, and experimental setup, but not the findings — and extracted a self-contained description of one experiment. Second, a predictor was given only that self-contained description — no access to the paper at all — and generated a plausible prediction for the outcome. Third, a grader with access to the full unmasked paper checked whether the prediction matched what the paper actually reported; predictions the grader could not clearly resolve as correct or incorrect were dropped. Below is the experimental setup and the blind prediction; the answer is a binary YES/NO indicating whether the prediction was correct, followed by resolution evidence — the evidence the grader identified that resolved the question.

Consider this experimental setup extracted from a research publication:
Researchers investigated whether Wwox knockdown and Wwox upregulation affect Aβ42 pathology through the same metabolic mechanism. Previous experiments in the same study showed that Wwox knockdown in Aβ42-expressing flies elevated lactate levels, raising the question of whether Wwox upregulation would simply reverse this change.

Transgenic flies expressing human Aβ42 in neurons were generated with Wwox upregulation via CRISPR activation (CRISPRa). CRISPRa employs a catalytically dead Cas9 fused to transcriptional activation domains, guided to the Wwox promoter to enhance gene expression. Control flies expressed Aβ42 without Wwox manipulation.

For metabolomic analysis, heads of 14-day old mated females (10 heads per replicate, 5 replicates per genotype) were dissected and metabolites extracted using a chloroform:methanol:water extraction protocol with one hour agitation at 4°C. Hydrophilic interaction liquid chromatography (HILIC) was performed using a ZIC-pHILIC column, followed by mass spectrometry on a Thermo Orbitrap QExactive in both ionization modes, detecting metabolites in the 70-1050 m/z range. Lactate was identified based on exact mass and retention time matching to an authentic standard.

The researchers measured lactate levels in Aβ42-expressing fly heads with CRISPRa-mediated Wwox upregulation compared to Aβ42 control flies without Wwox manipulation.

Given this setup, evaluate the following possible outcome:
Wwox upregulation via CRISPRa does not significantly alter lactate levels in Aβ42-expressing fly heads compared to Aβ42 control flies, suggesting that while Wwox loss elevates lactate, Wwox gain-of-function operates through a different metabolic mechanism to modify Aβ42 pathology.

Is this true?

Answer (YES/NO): YES